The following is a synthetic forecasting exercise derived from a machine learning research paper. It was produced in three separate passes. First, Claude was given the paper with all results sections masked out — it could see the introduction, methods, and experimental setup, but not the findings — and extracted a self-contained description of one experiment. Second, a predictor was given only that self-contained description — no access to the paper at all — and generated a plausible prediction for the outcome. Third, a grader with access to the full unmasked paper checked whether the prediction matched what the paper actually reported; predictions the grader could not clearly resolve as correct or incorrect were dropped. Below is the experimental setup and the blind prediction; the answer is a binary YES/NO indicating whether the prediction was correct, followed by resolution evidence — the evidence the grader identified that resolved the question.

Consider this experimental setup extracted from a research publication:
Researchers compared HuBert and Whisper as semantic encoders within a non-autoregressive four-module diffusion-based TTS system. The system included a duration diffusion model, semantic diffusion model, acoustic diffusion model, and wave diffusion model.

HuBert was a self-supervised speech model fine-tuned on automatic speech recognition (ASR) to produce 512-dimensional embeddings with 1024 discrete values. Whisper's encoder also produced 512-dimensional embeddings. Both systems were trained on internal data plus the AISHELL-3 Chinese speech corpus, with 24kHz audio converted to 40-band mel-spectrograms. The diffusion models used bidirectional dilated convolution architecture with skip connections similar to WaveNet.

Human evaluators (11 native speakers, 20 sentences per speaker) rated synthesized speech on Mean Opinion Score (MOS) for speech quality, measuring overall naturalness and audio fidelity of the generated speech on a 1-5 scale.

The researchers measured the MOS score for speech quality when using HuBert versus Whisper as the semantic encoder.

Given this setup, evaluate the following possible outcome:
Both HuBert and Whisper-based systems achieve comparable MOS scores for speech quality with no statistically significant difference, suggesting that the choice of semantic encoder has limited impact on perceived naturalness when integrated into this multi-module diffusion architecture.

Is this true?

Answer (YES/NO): NO